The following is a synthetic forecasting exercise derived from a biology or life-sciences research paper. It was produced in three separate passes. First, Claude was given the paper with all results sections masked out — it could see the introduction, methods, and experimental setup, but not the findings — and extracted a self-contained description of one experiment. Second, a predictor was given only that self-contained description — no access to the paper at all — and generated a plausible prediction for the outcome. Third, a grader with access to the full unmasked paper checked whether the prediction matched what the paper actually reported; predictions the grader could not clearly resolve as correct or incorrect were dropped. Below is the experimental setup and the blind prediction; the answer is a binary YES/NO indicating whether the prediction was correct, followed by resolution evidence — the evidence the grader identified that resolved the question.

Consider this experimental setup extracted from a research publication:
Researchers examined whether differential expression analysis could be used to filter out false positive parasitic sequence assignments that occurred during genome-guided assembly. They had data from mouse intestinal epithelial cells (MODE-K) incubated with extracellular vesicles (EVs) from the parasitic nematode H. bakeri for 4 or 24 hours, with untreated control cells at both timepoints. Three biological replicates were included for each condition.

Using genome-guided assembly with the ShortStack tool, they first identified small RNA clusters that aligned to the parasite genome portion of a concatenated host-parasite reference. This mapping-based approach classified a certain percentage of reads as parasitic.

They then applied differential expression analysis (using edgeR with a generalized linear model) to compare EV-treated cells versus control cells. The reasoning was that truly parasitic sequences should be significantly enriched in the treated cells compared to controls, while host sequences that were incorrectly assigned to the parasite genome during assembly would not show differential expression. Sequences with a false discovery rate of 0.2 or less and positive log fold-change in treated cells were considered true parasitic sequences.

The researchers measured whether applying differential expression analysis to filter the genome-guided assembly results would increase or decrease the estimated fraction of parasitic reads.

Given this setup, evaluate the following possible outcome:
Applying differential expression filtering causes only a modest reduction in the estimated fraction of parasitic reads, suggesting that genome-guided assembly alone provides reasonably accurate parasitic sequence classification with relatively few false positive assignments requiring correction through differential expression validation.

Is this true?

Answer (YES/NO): NO